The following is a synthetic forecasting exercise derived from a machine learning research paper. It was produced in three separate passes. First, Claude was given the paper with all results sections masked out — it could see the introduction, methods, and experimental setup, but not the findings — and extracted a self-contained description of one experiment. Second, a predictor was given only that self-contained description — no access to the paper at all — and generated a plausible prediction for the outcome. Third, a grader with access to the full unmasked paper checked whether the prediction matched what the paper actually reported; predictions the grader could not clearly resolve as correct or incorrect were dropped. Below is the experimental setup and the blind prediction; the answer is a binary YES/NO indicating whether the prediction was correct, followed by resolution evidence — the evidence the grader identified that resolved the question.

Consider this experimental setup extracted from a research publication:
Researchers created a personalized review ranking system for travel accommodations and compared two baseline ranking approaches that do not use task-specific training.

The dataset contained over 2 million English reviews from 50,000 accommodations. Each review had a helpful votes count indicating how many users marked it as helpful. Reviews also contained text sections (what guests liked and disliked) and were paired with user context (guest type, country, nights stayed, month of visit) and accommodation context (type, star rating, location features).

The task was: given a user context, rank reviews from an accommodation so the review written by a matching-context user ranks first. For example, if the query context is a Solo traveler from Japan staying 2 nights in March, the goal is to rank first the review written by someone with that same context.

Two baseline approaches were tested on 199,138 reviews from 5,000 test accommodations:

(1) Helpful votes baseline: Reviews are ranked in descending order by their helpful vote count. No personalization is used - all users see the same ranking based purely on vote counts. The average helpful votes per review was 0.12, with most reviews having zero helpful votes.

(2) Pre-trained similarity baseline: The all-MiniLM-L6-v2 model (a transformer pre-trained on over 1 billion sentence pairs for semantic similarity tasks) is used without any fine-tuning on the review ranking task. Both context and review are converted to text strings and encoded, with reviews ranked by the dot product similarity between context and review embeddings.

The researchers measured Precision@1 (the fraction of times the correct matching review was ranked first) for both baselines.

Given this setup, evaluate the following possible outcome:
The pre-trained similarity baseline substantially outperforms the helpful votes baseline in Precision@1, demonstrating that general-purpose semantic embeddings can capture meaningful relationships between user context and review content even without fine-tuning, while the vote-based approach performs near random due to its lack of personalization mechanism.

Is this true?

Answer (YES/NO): NO